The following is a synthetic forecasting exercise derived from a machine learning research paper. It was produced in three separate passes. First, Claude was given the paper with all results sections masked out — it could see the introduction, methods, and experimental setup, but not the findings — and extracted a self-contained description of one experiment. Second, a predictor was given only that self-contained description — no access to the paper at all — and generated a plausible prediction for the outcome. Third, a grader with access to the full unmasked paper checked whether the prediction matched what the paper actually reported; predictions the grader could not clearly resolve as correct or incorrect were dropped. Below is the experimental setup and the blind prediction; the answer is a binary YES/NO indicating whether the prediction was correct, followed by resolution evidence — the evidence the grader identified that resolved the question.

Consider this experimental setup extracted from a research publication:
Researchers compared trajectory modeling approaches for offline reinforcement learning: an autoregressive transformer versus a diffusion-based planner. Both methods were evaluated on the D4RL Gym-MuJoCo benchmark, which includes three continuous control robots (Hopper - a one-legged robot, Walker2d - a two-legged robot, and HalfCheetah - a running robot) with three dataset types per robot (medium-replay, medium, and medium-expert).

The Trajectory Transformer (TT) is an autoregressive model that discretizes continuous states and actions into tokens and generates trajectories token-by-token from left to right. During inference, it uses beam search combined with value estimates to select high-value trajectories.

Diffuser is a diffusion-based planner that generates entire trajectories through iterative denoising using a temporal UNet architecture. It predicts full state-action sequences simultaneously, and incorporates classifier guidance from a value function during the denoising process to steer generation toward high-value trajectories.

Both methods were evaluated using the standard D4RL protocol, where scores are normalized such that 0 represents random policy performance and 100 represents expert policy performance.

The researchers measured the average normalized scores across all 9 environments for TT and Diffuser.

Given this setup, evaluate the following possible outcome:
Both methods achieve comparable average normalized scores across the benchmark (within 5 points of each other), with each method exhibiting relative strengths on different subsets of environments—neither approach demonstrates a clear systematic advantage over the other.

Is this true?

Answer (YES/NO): YES